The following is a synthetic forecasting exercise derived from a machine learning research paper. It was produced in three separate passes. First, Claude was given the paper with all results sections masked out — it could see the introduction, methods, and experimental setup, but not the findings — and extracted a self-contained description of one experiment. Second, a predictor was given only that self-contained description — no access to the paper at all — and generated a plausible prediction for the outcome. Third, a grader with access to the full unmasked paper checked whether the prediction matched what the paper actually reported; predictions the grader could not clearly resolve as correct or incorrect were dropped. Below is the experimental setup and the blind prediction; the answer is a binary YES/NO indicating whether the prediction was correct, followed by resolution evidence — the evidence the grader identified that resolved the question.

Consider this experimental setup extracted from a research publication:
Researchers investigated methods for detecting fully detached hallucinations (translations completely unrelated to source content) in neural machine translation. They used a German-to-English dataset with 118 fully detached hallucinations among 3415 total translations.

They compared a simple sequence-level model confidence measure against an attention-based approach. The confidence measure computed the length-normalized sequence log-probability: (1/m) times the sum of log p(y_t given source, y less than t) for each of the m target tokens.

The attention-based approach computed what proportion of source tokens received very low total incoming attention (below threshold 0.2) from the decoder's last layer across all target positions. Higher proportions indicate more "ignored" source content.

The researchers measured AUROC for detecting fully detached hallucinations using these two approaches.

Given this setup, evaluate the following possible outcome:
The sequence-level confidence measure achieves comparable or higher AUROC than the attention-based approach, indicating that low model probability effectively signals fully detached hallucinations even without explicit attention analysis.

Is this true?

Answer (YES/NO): YES